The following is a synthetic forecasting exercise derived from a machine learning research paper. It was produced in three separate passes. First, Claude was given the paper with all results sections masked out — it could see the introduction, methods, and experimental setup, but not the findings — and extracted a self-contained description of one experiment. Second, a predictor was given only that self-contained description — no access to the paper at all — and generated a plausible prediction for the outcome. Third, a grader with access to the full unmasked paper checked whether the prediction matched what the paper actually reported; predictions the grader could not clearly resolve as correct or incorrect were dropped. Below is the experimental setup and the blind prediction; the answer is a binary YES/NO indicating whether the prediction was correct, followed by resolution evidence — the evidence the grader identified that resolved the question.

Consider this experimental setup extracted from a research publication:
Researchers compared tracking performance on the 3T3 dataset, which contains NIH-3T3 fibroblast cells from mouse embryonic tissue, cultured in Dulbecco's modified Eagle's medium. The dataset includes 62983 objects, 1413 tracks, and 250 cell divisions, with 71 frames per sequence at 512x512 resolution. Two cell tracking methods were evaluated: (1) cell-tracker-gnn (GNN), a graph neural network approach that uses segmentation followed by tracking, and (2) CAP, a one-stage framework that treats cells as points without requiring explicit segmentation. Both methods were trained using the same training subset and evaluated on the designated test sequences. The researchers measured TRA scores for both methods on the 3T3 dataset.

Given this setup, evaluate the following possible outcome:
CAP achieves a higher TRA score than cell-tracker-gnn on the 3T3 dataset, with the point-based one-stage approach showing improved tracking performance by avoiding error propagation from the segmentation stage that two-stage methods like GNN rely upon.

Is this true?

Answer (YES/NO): NO